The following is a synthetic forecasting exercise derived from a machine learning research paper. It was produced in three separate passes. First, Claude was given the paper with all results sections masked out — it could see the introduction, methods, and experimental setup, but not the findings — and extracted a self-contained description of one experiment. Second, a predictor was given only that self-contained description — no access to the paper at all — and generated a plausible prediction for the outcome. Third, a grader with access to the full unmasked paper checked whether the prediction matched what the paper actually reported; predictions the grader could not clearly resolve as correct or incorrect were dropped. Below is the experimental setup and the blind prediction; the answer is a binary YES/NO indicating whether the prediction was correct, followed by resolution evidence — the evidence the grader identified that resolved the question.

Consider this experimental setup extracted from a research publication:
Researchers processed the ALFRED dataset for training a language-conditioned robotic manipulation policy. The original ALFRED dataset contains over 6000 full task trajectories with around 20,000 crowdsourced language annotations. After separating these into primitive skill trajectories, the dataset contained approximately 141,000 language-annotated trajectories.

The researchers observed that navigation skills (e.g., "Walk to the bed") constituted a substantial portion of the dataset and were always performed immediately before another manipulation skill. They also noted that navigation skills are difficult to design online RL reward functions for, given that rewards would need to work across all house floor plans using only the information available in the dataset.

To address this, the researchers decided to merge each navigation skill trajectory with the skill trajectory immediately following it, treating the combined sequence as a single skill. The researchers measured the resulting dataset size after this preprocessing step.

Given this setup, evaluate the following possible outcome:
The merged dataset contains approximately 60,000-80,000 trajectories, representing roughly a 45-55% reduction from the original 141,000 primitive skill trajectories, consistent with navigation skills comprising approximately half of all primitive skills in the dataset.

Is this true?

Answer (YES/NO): YES